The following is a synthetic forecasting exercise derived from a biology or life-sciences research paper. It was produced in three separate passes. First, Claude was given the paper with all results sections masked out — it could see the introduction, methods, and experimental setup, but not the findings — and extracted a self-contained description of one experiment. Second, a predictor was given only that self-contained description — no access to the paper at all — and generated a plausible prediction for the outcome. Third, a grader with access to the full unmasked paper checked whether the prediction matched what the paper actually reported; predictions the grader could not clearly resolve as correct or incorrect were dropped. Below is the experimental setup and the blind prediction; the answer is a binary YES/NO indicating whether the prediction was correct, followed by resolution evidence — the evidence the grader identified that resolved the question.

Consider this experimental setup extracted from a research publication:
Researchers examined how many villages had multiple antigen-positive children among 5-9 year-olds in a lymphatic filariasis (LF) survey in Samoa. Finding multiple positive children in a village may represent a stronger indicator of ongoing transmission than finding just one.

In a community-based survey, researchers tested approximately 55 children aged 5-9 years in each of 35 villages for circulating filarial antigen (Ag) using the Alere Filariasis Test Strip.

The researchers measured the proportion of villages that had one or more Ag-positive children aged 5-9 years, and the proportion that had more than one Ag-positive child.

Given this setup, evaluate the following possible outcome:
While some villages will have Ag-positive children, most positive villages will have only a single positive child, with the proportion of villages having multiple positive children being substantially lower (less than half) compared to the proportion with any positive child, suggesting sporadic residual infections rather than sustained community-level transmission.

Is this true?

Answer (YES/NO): YES